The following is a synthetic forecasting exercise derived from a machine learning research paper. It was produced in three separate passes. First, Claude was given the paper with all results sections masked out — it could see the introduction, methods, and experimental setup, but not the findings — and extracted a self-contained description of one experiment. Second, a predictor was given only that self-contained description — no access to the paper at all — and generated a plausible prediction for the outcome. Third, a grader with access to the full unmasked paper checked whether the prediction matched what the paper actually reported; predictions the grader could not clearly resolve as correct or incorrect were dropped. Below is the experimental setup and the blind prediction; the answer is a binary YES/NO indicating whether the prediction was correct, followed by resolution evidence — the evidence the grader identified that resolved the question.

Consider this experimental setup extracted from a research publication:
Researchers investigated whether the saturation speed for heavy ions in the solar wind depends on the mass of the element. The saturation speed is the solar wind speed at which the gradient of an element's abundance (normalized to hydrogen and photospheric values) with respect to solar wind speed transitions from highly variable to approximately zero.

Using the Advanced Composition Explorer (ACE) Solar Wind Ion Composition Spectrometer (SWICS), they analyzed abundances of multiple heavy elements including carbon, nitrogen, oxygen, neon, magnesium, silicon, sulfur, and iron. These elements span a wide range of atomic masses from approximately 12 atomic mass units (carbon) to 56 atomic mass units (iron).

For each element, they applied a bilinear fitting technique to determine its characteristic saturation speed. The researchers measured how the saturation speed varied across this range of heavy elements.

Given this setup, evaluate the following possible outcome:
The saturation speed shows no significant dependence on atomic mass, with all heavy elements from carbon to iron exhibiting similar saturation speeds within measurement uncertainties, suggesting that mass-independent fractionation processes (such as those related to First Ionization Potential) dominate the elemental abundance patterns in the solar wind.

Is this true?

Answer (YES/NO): NO